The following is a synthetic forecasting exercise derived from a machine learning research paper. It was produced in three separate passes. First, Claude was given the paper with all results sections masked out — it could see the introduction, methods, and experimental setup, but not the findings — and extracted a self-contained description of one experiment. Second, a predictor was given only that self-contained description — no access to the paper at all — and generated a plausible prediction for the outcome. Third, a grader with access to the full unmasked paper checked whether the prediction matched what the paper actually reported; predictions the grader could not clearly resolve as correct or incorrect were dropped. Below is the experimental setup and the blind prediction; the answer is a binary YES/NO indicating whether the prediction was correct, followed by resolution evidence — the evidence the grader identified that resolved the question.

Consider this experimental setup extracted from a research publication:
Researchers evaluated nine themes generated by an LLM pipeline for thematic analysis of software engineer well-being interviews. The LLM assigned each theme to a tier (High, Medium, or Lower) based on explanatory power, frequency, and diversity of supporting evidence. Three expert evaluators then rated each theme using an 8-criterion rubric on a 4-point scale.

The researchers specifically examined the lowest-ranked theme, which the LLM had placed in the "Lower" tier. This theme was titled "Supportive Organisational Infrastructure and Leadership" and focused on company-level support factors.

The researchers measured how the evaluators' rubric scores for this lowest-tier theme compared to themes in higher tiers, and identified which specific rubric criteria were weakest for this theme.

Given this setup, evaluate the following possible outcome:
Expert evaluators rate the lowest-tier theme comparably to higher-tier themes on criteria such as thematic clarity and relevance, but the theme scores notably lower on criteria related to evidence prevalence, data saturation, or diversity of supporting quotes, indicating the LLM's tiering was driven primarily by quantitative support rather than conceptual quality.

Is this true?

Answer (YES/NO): NO